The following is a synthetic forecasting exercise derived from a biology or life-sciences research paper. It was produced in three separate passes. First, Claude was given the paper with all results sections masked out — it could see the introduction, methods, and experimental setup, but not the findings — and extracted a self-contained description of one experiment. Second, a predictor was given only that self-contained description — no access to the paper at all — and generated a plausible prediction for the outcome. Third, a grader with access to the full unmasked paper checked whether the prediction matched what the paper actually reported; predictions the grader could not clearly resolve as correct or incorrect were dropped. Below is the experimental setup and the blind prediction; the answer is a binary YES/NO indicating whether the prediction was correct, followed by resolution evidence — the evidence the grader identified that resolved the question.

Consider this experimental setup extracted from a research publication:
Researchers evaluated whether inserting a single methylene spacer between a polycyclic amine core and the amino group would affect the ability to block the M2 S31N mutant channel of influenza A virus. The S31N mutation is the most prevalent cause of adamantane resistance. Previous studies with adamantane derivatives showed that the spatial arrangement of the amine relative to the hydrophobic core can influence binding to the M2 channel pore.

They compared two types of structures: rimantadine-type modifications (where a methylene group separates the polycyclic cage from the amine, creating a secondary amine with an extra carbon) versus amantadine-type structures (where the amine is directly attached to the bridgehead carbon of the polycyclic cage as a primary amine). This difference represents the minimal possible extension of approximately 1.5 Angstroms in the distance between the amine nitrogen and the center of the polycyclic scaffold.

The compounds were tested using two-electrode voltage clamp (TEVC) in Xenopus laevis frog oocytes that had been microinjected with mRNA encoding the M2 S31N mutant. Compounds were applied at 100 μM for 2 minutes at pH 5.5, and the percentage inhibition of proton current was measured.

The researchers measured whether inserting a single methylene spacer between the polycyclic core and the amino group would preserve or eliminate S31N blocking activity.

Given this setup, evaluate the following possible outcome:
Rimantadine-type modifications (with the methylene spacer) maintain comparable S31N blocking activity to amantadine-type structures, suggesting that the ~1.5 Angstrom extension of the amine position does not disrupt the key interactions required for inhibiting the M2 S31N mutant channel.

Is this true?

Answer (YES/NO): NO